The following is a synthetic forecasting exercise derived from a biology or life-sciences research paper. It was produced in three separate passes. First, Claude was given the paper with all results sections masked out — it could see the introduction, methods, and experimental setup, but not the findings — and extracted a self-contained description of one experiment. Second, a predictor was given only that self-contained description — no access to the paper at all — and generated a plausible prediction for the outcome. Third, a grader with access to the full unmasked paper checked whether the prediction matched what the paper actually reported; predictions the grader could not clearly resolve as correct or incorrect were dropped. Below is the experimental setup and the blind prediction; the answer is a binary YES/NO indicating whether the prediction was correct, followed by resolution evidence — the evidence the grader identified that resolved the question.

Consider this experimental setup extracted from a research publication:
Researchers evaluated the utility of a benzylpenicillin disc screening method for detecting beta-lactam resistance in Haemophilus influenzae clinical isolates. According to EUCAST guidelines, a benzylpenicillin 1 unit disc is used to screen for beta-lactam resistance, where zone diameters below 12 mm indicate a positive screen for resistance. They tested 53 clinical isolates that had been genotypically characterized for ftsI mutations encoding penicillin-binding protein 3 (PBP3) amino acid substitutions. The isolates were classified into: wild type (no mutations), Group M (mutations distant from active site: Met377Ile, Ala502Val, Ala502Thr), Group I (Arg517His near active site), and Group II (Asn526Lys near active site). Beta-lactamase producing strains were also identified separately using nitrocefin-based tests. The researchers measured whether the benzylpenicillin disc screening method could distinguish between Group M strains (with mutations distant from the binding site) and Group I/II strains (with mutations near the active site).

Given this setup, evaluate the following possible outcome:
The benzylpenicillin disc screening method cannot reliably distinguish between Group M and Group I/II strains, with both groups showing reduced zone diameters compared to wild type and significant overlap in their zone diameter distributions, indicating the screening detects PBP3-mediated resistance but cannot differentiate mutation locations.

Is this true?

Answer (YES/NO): NO